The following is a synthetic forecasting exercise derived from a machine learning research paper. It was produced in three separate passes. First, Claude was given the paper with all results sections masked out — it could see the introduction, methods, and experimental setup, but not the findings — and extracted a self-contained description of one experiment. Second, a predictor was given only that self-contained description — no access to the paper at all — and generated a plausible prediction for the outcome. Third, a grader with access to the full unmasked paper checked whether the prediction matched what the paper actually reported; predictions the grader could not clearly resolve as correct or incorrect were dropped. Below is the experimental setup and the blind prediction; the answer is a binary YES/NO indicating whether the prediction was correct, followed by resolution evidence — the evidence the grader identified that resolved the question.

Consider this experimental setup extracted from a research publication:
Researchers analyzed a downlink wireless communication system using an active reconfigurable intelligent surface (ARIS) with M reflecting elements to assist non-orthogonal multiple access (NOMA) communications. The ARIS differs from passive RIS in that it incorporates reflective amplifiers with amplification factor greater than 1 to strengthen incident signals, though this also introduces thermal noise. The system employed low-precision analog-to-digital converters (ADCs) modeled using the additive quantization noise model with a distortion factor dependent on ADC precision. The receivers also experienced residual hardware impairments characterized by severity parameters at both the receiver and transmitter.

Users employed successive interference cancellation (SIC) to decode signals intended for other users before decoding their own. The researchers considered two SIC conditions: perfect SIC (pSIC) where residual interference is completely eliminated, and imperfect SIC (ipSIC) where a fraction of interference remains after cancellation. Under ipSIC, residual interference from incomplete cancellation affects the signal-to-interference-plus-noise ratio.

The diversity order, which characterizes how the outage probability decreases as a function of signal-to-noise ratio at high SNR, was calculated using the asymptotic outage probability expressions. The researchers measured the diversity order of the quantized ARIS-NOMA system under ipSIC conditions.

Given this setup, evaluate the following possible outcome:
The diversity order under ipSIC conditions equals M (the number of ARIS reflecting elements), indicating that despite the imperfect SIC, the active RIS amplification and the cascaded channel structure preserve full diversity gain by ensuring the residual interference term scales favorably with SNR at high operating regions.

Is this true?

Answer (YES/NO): NO